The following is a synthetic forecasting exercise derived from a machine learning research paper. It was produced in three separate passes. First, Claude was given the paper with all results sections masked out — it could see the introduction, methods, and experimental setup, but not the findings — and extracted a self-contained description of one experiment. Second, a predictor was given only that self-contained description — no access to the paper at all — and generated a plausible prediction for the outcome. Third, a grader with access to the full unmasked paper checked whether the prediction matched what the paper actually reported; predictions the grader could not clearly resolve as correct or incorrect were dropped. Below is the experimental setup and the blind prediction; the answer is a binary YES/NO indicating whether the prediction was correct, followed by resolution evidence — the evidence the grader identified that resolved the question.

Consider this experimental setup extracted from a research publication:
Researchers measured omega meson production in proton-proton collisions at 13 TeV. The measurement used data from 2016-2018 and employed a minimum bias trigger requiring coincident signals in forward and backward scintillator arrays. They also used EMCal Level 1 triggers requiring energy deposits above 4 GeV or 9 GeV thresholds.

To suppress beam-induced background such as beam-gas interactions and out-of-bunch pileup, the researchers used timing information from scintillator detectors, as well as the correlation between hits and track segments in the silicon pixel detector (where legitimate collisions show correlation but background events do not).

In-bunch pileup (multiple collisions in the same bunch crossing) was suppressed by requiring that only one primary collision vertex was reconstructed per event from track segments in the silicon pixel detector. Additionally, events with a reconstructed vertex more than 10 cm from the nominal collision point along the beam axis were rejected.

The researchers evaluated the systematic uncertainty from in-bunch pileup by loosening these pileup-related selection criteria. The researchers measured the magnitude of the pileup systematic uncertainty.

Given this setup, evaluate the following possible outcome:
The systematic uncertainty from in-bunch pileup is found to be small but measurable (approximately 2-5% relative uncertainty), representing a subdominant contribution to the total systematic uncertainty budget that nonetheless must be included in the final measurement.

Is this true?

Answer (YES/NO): NO